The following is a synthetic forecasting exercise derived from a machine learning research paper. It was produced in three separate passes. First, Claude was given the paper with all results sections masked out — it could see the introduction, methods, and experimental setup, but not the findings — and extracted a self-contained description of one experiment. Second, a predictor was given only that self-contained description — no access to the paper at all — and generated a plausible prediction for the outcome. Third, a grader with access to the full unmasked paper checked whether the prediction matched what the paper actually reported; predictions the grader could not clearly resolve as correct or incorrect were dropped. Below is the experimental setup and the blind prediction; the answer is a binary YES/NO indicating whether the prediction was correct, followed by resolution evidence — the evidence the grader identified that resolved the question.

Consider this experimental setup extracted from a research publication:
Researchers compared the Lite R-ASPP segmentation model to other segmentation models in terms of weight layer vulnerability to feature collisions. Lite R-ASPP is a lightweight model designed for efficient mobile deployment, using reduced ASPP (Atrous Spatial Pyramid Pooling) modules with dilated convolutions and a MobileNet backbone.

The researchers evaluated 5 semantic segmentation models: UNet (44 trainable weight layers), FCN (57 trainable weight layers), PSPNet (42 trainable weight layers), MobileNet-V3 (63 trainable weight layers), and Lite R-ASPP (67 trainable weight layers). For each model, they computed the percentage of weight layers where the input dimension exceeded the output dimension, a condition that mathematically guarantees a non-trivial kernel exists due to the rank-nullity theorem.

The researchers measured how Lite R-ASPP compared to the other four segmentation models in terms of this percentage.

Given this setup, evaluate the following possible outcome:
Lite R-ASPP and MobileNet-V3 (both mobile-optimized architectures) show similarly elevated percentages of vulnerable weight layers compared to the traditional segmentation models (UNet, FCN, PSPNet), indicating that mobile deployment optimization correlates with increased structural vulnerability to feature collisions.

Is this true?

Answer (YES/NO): NO